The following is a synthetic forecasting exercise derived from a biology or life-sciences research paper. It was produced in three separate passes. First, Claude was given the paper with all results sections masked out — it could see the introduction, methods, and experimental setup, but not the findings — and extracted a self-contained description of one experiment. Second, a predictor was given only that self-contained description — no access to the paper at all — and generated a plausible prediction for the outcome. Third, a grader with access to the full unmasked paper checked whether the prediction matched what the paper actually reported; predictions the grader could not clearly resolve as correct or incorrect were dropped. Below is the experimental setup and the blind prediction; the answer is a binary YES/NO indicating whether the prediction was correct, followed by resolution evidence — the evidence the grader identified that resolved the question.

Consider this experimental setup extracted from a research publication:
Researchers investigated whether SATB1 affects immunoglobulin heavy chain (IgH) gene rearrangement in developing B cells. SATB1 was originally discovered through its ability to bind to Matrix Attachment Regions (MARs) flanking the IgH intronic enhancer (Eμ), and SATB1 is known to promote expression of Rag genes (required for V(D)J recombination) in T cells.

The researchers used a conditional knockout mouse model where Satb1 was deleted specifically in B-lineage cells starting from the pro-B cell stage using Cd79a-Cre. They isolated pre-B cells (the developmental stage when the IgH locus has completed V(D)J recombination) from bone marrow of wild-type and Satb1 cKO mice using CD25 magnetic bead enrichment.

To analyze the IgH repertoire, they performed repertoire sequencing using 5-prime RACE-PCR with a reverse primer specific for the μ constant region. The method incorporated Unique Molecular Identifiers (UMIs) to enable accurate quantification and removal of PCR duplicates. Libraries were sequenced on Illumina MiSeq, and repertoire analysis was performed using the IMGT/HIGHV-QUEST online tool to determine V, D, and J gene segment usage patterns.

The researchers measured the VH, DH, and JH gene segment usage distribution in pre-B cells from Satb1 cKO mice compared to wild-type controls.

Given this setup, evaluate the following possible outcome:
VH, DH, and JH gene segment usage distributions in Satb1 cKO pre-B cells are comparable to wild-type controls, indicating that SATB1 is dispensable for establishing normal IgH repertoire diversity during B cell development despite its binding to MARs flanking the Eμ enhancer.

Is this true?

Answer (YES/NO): YES